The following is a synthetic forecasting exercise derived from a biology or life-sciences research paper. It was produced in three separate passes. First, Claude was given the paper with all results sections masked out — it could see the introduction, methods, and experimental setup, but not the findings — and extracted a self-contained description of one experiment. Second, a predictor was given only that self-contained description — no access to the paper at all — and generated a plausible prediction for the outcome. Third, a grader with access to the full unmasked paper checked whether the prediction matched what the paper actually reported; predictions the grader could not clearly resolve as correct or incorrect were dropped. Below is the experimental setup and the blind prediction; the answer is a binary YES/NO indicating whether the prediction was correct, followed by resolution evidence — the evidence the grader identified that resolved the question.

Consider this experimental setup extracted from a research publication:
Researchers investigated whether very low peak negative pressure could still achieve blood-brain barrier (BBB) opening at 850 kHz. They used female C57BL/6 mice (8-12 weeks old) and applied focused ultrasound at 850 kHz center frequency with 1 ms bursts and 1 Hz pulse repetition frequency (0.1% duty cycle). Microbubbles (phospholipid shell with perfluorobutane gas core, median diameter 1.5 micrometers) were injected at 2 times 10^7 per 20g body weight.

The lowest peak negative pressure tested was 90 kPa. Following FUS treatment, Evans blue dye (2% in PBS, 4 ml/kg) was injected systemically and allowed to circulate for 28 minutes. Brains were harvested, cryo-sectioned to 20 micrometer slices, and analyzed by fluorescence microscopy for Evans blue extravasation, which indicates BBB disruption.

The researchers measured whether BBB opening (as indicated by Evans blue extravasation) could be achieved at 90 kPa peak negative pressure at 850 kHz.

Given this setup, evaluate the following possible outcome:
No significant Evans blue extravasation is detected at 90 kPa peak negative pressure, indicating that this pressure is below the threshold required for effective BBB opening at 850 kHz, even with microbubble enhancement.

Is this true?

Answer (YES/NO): YES